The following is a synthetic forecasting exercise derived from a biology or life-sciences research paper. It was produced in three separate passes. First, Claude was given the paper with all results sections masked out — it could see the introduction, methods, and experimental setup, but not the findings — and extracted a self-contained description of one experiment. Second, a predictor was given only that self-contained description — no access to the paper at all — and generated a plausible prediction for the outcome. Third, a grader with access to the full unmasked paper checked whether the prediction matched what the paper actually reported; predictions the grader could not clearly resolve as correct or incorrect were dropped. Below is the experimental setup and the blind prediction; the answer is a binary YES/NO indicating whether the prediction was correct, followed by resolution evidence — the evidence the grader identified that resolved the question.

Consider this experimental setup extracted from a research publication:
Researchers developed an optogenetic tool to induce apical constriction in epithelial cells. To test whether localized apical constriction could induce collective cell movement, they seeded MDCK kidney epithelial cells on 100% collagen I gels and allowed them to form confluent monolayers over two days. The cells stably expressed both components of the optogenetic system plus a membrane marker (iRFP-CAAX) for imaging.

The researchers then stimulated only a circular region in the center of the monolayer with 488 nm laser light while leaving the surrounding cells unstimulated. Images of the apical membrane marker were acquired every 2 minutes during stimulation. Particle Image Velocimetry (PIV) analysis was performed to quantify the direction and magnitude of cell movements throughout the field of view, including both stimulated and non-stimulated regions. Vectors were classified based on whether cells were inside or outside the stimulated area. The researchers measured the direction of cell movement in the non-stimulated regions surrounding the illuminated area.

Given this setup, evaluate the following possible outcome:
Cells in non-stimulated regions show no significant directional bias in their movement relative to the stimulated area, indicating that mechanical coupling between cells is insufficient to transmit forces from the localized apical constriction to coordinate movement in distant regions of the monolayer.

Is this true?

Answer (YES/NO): NO